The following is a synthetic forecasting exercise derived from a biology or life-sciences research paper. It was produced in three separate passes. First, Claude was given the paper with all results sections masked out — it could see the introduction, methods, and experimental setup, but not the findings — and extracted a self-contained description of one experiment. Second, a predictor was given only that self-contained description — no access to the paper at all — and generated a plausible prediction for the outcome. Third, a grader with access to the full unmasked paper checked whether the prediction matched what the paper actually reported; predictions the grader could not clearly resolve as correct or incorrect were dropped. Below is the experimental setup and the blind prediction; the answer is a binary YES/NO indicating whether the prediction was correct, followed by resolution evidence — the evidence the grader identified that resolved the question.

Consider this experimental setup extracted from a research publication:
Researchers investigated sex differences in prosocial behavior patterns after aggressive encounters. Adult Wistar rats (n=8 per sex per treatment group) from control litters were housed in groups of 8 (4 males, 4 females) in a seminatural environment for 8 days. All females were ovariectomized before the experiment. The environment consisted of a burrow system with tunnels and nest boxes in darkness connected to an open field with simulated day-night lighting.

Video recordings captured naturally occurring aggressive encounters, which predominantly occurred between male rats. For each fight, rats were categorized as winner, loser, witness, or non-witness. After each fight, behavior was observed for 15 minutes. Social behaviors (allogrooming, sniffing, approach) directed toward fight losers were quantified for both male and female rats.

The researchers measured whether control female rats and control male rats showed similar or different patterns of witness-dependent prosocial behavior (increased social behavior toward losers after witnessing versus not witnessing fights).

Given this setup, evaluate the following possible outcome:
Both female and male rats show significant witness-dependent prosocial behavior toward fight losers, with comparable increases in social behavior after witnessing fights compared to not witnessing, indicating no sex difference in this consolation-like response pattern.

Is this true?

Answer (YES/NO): NO